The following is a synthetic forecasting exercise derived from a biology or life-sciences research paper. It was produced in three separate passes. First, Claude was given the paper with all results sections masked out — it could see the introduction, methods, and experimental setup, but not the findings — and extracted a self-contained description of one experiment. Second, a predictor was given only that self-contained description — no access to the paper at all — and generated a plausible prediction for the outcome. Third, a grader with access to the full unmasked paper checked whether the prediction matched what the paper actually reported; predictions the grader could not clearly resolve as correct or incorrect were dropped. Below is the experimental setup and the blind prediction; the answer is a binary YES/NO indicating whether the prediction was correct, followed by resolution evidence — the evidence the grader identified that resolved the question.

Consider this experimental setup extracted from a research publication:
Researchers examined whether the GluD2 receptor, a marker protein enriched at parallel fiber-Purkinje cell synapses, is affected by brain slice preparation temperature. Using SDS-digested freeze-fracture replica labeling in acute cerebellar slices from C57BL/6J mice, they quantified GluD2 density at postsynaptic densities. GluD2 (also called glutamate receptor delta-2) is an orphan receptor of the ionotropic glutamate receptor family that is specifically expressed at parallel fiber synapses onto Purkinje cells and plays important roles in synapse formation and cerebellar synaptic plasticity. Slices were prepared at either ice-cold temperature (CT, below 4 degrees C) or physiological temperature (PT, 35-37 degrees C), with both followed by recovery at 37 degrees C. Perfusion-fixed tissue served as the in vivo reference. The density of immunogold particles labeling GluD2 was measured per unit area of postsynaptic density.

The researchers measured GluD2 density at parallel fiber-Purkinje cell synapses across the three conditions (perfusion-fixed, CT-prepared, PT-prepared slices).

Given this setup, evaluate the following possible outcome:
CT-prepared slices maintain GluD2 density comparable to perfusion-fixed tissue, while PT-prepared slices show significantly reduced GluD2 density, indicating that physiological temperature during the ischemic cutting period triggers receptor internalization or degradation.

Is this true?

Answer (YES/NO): NO